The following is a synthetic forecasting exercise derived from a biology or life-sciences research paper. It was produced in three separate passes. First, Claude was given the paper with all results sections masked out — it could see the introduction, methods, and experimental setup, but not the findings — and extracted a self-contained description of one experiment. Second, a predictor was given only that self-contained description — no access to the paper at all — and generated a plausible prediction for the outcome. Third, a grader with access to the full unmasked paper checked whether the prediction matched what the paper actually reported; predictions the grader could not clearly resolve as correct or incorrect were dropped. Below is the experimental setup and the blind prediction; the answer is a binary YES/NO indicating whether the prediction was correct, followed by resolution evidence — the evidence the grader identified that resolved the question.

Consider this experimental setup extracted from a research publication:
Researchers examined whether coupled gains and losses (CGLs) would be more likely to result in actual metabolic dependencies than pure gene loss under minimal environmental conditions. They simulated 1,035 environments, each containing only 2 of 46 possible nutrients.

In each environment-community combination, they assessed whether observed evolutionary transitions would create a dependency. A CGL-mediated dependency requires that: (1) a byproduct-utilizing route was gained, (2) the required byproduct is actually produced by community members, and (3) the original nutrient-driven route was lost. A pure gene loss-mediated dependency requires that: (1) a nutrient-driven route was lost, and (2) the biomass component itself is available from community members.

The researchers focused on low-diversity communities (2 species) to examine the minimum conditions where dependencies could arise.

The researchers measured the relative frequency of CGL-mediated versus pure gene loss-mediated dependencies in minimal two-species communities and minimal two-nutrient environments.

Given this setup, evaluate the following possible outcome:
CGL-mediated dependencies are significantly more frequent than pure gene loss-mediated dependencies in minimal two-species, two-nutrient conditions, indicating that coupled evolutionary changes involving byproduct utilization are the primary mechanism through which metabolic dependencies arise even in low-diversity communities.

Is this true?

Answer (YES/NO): NO